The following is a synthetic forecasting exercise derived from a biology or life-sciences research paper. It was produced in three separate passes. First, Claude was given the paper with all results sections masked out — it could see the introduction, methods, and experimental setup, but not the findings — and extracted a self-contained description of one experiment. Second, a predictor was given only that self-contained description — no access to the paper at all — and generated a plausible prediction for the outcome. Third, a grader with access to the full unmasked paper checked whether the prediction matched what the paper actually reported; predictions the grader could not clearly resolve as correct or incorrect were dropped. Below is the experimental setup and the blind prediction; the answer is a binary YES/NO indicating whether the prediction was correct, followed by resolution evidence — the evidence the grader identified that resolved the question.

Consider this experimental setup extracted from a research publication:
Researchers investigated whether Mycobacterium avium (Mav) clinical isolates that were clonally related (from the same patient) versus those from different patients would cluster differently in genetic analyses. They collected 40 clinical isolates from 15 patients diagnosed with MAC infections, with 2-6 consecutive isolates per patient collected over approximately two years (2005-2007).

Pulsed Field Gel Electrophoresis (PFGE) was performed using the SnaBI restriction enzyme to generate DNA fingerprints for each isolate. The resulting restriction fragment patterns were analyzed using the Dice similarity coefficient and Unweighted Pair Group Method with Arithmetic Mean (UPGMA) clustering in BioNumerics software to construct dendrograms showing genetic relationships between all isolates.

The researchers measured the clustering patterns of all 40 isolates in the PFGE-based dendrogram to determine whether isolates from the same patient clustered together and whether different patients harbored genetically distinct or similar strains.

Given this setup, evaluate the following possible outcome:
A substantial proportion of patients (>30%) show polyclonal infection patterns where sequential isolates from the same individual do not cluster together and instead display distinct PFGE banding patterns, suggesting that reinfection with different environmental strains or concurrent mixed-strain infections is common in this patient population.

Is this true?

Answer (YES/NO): NO